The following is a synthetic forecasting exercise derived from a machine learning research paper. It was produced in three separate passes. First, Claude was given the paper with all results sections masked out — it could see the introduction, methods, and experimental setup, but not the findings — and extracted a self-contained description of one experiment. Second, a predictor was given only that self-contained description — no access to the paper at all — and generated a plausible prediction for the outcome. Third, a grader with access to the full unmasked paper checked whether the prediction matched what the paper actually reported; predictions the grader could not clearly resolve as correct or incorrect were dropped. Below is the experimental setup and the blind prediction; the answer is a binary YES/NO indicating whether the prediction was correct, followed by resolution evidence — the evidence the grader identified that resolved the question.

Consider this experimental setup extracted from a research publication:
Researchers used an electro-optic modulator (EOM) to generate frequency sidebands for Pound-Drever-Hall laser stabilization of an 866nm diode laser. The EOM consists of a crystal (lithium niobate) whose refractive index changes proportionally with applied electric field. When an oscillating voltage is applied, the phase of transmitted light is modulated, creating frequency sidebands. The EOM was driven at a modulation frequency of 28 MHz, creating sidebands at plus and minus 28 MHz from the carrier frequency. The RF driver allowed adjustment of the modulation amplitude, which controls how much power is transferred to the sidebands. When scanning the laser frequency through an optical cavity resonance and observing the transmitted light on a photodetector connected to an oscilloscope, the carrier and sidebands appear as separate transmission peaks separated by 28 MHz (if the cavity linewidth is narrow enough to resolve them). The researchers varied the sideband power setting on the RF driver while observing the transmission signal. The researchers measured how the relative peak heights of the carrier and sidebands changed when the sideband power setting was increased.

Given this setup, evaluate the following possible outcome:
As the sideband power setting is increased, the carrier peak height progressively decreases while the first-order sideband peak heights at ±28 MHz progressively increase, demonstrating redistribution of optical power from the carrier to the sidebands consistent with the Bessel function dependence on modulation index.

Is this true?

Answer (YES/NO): YES